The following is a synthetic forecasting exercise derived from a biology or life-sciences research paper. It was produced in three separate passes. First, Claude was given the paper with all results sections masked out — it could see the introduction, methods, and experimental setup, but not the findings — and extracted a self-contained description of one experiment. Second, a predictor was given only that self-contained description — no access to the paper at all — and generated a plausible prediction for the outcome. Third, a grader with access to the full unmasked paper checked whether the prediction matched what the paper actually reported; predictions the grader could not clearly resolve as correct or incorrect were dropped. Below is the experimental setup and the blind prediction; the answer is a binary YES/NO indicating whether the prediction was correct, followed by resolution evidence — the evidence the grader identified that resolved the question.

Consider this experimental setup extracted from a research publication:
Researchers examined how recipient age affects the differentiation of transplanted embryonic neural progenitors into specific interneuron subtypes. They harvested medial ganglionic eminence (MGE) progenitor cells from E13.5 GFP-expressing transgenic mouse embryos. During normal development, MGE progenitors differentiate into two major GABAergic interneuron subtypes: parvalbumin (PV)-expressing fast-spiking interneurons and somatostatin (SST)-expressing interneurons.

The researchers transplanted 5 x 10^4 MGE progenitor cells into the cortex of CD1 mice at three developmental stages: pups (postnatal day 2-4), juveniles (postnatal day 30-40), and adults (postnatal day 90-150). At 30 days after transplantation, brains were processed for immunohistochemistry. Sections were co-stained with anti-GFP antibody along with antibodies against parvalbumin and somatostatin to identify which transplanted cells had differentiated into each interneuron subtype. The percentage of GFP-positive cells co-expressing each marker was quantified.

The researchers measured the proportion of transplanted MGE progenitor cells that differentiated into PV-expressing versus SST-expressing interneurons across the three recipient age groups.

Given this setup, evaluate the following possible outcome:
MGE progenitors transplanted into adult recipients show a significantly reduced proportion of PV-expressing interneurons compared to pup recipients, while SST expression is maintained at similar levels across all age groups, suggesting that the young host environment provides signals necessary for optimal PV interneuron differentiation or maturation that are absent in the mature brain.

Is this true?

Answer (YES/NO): YES